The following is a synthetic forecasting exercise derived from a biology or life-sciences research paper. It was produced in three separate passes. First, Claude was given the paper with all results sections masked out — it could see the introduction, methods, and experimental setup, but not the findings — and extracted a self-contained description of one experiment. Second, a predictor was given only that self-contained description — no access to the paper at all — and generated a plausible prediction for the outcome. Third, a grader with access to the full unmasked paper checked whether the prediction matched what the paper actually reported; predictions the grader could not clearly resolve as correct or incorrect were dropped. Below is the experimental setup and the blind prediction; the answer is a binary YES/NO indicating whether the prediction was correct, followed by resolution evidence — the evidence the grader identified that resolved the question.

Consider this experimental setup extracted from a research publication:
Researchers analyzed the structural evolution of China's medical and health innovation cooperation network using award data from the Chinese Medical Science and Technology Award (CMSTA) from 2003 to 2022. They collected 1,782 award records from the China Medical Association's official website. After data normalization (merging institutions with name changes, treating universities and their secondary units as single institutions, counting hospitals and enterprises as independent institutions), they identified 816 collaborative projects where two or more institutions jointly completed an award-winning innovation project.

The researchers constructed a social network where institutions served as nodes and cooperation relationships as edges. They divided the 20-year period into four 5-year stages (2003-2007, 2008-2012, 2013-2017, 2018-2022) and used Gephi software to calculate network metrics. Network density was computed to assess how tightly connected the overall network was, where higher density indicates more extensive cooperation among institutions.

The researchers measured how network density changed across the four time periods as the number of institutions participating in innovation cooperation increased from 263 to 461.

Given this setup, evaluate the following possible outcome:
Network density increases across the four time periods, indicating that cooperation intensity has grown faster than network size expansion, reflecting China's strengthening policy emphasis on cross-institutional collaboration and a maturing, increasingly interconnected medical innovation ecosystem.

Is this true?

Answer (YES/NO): NO